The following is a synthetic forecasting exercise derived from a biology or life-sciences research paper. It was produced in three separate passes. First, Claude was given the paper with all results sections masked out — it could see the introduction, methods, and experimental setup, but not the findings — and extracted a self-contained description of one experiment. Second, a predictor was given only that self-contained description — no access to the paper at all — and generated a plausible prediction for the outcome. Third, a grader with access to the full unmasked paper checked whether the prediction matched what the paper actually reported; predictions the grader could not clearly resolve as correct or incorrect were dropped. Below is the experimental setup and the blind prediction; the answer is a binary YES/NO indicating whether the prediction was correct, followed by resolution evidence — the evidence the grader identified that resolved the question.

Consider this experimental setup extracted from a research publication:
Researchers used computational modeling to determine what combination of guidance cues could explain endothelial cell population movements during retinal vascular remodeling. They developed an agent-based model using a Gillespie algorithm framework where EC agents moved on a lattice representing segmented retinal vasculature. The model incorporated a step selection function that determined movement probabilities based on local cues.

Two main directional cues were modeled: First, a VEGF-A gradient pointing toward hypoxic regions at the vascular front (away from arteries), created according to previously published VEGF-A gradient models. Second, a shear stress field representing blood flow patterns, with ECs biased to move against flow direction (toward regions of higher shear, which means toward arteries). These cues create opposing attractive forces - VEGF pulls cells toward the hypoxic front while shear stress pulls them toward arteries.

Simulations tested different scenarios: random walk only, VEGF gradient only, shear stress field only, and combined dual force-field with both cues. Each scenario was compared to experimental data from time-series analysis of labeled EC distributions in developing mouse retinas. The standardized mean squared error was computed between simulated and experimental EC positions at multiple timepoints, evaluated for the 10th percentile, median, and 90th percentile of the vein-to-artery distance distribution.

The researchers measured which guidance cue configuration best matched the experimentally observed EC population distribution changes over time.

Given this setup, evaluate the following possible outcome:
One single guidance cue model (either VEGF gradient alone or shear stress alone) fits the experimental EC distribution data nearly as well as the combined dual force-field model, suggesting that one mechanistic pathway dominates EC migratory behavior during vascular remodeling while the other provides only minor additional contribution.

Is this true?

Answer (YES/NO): NO